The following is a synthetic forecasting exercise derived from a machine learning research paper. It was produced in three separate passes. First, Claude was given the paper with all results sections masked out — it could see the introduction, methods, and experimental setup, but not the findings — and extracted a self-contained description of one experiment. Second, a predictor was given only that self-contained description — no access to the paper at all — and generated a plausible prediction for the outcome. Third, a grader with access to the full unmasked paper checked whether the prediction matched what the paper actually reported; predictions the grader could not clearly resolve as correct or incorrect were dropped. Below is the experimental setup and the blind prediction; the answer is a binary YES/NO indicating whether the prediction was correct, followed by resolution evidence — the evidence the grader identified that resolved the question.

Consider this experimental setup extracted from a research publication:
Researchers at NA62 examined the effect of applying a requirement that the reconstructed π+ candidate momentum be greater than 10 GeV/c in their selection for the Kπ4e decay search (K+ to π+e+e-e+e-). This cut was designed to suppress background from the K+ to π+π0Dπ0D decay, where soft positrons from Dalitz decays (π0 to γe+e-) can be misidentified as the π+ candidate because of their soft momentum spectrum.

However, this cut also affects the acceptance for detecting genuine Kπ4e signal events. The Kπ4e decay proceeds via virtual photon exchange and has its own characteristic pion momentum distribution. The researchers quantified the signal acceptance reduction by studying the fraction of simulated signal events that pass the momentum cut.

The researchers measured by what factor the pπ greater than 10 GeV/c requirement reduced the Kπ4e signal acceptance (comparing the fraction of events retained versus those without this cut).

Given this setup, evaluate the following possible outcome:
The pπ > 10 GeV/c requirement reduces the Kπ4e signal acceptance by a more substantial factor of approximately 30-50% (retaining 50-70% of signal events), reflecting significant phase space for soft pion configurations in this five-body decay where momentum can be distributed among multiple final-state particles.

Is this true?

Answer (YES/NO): NO